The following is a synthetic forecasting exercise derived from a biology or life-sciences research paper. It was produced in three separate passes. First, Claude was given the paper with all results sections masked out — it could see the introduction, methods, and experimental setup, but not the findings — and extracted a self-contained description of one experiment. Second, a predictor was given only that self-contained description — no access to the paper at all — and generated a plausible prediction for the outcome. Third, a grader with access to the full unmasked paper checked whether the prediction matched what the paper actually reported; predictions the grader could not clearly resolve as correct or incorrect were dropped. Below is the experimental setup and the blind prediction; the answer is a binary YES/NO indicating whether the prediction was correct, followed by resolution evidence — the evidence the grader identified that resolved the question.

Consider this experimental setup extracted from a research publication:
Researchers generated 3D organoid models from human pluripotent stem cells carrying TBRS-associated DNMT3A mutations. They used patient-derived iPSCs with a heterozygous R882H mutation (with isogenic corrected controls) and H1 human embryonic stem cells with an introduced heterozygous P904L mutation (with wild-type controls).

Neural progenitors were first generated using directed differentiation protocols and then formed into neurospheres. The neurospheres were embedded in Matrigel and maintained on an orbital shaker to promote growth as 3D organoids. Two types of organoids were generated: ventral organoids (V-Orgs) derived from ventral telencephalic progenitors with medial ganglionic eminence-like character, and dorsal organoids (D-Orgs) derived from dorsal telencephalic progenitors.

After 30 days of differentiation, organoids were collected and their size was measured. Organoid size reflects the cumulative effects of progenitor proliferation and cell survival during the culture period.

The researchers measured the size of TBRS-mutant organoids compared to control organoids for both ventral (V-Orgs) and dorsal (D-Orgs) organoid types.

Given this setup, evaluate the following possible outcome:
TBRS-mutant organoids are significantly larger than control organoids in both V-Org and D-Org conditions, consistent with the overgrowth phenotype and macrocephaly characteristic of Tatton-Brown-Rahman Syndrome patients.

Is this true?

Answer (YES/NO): NO